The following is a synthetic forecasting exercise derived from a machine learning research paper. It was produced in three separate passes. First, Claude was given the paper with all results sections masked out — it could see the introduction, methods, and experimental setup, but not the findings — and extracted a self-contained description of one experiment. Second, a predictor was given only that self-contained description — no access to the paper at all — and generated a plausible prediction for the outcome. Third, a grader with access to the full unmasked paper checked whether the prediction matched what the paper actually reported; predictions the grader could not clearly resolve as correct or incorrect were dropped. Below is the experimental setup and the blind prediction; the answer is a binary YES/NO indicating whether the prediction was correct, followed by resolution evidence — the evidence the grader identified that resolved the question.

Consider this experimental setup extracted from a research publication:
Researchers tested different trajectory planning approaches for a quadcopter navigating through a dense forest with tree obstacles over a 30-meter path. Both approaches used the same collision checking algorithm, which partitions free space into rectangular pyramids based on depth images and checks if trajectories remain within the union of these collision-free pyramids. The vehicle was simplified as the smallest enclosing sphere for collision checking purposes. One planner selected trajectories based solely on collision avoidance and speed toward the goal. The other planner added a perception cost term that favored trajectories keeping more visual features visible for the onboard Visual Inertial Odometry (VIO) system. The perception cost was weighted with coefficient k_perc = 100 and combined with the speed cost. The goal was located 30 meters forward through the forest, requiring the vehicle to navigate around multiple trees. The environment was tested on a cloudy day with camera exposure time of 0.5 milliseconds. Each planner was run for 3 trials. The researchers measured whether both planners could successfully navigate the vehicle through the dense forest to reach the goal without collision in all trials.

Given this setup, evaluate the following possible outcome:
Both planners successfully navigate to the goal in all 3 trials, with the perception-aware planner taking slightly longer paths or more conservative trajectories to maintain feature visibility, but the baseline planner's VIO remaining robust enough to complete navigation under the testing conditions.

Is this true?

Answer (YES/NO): YES